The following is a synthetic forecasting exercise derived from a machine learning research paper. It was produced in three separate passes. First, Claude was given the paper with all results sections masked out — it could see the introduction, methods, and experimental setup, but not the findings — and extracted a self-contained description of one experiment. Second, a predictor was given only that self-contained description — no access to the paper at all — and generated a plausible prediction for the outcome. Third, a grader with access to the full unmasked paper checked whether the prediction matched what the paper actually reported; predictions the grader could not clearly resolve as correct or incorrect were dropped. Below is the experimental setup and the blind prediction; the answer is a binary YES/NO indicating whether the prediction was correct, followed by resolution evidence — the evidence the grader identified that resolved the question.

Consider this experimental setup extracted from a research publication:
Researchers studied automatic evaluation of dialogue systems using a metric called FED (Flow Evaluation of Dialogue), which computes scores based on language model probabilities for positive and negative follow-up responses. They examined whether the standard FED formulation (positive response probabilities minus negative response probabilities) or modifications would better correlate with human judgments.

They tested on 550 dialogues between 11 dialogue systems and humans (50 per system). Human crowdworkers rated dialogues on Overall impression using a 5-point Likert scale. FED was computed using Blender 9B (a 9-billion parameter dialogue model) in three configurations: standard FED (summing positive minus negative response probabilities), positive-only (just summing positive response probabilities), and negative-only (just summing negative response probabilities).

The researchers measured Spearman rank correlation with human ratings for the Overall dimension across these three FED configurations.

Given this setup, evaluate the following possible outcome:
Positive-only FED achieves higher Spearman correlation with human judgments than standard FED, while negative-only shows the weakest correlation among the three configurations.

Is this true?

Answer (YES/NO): NO